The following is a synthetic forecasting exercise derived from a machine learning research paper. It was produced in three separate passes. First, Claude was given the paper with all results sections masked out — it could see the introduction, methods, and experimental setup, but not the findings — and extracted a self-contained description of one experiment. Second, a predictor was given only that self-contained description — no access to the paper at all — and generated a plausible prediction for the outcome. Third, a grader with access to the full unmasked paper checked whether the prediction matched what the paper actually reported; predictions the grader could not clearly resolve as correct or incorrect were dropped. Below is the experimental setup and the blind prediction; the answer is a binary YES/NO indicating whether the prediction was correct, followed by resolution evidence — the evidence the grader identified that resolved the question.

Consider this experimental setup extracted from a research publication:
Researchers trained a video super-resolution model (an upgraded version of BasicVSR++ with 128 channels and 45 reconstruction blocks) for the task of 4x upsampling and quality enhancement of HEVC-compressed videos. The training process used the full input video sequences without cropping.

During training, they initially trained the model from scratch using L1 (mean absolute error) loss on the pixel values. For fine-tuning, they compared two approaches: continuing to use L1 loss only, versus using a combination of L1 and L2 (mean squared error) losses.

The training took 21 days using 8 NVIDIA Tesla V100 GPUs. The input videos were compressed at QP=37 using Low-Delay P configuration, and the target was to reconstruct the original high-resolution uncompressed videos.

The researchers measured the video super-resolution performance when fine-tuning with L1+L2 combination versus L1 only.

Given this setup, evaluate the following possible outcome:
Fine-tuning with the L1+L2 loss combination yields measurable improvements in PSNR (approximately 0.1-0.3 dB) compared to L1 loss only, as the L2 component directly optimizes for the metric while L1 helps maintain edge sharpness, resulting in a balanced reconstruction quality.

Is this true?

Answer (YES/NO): NO